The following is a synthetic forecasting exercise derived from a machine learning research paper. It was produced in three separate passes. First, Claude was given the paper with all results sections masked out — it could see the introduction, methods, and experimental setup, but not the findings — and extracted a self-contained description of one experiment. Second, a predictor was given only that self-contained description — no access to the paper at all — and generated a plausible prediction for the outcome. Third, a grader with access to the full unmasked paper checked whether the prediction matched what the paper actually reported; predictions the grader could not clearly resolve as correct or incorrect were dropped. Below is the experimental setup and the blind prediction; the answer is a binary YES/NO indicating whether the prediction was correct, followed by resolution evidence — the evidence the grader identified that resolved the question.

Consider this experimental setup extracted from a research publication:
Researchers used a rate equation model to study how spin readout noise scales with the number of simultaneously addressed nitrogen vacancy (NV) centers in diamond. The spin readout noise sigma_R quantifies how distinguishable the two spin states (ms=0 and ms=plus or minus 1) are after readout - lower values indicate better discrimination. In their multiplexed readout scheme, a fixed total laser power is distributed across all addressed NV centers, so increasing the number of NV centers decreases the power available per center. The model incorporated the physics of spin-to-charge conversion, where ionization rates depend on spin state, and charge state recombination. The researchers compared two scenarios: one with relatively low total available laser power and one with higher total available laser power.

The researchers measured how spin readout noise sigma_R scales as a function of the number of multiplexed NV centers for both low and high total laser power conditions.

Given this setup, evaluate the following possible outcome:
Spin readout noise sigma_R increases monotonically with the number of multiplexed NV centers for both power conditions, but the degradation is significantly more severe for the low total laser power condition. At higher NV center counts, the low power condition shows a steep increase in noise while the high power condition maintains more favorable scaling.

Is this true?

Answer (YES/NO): NO